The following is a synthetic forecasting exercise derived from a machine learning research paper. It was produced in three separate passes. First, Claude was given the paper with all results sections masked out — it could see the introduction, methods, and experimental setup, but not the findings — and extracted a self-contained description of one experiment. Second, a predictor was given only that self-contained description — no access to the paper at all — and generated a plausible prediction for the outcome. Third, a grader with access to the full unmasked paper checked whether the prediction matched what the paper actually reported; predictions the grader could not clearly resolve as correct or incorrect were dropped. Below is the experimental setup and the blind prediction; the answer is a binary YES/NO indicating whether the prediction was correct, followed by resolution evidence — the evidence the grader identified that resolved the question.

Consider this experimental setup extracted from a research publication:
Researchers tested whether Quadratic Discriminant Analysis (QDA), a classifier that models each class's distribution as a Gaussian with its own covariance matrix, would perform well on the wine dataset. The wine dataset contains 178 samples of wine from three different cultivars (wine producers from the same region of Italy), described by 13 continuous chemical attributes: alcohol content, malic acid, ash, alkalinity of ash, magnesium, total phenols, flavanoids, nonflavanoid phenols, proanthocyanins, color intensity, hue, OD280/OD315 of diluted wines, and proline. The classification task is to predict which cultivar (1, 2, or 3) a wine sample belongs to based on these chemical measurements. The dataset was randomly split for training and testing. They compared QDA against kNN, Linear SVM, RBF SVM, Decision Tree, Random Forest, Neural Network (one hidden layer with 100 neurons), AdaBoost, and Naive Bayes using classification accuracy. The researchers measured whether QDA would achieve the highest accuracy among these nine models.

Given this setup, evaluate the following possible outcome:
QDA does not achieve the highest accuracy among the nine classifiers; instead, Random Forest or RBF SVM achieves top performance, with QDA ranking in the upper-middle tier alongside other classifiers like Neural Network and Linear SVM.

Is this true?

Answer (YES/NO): NO